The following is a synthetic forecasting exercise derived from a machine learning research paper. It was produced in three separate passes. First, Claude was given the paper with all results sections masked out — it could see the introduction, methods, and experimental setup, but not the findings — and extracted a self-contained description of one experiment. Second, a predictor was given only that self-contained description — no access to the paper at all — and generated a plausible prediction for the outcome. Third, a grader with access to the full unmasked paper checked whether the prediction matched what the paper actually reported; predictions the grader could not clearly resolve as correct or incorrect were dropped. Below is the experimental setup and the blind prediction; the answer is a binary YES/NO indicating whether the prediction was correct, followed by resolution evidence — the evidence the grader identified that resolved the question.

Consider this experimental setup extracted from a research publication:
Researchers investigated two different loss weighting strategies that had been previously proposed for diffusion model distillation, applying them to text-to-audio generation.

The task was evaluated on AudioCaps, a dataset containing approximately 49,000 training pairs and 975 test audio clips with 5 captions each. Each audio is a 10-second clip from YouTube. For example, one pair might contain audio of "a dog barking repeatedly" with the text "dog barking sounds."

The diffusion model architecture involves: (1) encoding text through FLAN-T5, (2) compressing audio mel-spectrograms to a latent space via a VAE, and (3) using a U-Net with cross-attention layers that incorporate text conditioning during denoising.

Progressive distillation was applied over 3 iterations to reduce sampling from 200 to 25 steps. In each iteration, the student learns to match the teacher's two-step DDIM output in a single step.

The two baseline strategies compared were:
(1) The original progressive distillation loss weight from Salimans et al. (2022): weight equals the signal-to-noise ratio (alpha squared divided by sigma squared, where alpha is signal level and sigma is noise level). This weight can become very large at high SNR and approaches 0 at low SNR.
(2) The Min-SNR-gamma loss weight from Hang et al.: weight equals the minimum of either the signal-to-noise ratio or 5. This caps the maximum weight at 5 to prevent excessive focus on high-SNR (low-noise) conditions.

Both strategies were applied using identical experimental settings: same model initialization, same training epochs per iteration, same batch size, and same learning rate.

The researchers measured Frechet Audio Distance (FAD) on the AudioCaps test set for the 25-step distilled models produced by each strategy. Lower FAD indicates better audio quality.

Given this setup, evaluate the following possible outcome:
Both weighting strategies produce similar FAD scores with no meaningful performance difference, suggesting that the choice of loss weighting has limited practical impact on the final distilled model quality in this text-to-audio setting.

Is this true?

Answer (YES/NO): NO